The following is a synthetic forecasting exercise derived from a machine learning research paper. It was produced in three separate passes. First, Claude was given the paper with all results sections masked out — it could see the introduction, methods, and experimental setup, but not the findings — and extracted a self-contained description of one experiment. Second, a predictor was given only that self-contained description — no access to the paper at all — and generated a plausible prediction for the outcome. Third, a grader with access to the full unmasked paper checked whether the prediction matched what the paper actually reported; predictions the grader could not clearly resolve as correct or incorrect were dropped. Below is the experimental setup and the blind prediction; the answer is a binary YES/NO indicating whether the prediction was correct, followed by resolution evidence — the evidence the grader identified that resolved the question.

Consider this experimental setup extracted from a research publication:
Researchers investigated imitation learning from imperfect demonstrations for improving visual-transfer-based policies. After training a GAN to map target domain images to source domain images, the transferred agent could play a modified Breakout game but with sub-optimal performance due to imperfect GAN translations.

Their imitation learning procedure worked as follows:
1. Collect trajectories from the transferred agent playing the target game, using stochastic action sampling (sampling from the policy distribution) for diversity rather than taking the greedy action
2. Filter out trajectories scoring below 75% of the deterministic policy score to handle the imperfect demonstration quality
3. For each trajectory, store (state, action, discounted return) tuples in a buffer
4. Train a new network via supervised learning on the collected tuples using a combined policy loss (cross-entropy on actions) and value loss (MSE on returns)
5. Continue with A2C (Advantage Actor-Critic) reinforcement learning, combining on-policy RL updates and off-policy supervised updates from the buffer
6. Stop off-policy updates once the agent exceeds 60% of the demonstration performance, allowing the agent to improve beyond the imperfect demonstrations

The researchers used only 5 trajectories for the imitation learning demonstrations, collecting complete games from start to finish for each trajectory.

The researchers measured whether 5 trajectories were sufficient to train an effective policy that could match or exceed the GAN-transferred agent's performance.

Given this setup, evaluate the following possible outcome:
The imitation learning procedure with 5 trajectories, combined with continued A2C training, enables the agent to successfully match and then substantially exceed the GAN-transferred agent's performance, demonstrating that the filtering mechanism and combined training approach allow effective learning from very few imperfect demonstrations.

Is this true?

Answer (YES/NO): YES